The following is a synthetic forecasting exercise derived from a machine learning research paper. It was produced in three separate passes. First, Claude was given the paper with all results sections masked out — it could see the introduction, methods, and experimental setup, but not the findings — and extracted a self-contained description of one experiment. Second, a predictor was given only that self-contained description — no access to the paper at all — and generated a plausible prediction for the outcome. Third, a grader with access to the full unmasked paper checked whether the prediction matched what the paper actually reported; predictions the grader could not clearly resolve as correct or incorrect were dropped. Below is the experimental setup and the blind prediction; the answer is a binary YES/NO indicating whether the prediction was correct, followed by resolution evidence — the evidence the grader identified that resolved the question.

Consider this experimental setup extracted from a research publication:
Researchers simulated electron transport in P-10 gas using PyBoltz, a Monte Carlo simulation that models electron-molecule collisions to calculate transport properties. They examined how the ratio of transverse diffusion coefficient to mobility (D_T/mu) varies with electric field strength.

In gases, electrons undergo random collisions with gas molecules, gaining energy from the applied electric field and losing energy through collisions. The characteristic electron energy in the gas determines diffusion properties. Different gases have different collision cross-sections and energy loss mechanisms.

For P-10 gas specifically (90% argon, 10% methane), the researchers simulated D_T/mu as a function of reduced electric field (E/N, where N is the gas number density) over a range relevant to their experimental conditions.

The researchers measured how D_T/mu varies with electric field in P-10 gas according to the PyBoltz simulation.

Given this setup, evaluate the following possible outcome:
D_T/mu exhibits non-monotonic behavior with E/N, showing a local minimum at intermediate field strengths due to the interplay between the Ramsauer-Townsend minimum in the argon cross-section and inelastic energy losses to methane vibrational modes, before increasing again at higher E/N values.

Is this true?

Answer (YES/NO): NO